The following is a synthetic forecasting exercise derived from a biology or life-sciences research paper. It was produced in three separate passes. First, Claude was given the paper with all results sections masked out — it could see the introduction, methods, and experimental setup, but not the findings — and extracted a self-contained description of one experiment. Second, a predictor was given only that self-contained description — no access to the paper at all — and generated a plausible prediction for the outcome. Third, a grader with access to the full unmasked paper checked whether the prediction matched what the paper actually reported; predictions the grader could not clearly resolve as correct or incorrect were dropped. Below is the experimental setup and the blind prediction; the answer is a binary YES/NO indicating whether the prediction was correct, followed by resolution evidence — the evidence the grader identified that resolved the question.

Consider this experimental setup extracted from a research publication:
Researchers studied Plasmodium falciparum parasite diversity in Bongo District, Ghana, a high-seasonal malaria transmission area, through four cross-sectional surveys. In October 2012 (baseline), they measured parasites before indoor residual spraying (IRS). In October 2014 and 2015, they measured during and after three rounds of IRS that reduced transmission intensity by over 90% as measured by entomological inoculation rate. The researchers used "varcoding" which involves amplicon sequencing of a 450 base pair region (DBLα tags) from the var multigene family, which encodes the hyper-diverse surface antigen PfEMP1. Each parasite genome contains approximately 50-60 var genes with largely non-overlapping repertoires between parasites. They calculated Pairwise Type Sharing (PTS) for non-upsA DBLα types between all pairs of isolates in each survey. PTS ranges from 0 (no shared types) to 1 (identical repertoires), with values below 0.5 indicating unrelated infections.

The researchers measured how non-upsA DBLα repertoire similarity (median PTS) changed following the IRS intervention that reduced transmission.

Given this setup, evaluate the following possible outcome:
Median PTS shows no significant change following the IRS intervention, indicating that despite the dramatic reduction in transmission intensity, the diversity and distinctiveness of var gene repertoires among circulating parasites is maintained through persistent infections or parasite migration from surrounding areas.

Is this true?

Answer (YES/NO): NO